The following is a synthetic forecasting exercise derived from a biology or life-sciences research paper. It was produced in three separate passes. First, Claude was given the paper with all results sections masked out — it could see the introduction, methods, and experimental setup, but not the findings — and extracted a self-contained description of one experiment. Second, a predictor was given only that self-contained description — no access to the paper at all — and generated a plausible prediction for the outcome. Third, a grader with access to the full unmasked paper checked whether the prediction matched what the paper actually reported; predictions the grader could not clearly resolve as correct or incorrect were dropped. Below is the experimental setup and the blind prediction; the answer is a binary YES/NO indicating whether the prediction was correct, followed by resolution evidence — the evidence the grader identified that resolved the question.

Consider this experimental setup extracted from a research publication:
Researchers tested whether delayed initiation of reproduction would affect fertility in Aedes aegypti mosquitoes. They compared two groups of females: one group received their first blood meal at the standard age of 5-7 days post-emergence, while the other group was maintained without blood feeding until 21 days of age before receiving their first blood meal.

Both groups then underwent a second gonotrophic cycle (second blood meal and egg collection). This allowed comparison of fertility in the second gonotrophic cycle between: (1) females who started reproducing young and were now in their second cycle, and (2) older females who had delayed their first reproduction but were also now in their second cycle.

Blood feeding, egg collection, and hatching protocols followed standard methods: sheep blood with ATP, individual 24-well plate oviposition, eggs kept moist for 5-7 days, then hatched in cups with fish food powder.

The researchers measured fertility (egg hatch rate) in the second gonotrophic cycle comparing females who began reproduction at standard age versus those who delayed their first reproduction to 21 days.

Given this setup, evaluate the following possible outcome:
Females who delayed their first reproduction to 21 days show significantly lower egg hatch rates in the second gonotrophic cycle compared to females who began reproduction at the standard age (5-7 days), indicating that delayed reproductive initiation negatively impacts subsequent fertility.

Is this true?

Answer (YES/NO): NO